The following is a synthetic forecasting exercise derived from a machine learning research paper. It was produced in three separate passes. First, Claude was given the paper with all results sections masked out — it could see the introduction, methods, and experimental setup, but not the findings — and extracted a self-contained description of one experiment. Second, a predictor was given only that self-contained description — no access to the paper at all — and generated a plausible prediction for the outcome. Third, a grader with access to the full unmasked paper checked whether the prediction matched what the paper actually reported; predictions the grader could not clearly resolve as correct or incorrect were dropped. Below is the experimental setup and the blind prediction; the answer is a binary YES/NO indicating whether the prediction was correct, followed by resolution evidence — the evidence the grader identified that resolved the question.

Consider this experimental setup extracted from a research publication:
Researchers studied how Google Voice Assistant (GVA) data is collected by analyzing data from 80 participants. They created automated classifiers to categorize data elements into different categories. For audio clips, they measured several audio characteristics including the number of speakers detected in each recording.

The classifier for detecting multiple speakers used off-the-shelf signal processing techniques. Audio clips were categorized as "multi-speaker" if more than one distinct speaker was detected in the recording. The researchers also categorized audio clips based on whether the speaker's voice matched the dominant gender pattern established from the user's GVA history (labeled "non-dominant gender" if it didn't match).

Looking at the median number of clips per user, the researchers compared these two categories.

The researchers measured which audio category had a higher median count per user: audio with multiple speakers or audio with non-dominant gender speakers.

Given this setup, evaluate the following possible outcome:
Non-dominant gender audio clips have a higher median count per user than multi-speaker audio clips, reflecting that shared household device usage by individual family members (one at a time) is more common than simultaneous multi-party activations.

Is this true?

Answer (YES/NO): YES